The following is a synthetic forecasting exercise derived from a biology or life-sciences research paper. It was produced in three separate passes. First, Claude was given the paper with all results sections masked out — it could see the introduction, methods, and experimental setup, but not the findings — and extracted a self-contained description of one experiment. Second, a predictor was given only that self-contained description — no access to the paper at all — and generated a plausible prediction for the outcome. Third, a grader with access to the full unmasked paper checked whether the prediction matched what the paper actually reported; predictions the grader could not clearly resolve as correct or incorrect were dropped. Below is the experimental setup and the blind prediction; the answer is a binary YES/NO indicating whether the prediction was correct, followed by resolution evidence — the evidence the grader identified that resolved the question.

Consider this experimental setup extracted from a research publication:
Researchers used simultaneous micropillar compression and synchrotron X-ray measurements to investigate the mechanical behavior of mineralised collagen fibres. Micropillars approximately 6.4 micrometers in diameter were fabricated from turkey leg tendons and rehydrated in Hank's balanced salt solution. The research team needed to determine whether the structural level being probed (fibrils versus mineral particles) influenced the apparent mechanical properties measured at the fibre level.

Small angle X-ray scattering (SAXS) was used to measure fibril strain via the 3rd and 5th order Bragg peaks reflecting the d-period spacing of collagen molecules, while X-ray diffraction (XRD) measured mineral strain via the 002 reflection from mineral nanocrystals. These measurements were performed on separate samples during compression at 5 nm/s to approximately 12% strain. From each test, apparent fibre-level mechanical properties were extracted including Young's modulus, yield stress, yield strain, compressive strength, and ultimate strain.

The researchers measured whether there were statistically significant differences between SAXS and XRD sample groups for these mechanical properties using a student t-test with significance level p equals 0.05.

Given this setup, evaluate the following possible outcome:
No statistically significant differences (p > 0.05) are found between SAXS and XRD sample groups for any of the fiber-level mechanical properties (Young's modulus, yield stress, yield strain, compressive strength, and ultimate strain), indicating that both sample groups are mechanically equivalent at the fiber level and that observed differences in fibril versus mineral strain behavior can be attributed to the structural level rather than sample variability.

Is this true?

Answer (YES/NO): YES